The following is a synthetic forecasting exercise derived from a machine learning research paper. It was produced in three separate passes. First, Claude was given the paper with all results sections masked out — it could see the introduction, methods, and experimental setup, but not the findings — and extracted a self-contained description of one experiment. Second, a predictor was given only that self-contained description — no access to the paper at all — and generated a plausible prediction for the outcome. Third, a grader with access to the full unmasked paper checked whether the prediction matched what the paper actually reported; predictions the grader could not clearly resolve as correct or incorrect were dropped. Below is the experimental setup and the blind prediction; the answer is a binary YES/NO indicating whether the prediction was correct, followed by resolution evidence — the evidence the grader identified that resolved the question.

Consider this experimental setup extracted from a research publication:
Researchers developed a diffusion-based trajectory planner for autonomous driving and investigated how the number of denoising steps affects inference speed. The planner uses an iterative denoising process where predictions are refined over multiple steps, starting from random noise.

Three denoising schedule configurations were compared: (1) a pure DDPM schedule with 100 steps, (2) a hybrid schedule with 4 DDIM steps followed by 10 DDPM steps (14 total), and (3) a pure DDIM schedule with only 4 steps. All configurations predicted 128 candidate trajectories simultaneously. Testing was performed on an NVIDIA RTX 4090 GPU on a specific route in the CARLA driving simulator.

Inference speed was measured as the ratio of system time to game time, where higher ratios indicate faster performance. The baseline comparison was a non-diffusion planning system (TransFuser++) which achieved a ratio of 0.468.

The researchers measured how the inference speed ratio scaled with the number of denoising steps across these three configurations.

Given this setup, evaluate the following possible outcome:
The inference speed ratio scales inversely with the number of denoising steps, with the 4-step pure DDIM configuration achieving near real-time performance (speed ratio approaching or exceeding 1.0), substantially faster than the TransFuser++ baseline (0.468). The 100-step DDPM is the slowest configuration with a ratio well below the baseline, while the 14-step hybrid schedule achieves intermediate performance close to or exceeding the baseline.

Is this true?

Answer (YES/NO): NO